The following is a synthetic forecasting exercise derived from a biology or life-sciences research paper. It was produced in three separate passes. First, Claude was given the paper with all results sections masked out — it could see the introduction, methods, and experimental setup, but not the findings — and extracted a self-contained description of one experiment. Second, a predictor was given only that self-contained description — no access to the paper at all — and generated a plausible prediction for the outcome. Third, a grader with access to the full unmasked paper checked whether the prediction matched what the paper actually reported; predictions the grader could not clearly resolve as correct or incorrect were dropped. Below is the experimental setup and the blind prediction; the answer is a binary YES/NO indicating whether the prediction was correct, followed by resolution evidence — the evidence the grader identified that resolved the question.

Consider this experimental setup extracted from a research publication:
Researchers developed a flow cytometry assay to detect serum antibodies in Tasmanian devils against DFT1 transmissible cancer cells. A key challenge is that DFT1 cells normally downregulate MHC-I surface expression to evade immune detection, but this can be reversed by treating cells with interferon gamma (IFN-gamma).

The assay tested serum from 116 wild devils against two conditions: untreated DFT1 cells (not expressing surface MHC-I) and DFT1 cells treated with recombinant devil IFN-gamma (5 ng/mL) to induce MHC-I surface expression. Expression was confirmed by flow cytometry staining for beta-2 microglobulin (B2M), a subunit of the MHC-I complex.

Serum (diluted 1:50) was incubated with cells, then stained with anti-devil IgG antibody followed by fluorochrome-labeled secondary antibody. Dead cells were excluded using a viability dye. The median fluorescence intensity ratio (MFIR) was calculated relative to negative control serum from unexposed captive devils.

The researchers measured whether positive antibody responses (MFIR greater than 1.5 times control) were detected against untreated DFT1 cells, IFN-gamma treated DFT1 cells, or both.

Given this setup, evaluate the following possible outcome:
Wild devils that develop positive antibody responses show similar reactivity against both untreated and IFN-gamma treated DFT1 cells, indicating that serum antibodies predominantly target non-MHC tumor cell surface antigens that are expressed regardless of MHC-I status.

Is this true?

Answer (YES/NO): NO